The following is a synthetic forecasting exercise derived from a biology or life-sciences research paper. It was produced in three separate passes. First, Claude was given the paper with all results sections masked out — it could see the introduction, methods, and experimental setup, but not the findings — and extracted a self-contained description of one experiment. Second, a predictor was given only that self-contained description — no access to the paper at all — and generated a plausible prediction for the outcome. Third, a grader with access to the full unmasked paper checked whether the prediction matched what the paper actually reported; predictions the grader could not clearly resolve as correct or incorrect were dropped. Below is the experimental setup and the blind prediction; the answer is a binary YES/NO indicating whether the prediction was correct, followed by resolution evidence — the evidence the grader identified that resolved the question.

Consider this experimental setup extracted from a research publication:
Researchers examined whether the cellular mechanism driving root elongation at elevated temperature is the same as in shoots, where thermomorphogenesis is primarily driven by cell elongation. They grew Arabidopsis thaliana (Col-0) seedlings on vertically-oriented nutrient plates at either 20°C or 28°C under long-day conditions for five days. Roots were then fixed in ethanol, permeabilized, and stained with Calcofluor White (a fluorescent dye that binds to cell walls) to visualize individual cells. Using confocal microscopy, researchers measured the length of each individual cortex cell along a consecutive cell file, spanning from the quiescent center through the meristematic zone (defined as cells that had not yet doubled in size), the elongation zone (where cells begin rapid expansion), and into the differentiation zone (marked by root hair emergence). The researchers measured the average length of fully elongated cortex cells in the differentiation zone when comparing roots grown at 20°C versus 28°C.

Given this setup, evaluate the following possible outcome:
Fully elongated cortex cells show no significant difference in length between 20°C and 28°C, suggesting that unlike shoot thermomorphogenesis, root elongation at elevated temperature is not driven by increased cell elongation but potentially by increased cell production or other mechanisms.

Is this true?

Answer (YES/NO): YES